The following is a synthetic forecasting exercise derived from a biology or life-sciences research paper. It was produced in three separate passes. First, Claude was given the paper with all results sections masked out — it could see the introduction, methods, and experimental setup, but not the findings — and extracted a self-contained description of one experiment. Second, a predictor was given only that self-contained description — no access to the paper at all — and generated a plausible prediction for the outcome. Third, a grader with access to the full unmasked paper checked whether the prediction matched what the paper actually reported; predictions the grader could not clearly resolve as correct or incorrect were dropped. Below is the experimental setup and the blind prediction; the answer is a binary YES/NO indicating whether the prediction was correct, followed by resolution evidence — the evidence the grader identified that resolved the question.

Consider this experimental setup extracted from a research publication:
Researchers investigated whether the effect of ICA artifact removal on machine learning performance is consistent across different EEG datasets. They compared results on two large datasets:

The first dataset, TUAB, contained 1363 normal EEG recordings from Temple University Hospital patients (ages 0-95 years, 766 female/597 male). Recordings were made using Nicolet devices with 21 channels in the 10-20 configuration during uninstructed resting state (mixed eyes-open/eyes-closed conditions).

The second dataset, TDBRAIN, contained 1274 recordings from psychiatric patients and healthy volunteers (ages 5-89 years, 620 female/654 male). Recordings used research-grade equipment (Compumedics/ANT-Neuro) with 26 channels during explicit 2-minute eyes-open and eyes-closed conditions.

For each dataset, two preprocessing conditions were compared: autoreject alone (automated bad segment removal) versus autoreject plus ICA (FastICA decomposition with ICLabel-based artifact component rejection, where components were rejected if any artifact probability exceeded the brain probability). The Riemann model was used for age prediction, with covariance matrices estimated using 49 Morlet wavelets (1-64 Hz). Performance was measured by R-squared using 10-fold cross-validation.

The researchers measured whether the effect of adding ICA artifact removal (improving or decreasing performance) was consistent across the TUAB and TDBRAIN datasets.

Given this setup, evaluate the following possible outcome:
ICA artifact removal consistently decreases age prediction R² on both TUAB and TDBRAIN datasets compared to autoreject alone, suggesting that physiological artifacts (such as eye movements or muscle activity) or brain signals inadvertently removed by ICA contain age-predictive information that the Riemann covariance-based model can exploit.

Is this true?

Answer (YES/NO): YES